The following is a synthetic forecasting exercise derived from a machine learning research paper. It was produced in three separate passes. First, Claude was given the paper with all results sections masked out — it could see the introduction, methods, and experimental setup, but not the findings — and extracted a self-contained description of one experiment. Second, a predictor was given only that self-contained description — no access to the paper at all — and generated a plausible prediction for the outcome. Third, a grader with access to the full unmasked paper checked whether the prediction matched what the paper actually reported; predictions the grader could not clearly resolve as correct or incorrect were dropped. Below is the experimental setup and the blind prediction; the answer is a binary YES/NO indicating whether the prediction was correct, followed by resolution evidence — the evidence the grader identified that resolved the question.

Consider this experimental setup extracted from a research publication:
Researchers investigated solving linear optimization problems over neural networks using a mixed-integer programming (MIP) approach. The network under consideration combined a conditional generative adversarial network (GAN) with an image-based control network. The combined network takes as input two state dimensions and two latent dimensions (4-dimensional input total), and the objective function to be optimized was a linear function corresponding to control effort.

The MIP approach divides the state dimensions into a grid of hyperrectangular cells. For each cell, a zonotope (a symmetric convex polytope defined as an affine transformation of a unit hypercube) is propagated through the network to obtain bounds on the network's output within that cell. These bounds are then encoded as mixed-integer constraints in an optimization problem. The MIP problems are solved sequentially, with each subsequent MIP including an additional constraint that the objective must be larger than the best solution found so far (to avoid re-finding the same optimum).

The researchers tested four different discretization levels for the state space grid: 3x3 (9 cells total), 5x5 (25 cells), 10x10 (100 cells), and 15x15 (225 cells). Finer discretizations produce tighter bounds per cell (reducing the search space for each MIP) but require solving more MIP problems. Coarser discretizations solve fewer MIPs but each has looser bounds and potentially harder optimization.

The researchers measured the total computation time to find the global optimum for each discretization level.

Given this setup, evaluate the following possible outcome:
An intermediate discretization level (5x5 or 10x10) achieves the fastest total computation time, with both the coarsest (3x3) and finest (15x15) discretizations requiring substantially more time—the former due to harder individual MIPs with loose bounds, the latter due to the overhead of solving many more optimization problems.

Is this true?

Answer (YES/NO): YES